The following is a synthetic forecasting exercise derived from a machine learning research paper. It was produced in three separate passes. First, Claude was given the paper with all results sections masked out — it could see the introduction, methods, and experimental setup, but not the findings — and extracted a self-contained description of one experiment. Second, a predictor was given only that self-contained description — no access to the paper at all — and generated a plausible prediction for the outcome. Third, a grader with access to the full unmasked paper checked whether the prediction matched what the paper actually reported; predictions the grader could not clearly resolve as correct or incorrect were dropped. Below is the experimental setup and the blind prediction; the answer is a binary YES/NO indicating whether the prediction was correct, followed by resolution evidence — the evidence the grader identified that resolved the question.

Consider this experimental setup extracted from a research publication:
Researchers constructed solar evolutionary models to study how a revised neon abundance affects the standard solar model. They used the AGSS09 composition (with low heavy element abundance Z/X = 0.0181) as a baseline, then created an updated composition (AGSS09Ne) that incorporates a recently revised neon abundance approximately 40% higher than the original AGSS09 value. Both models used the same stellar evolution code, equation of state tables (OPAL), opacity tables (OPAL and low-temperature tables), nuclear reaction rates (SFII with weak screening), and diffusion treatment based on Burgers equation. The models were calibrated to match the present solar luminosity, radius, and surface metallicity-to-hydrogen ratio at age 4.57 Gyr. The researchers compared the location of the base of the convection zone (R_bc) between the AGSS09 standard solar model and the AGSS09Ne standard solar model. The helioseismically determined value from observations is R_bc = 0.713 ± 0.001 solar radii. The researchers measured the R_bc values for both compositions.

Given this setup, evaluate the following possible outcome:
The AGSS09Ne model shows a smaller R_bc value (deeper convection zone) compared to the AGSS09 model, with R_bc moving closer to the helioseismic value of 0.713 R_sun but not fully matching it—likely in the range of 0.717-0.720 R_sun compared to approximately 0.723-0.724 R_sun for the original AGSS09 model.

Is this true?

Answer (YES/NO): NO